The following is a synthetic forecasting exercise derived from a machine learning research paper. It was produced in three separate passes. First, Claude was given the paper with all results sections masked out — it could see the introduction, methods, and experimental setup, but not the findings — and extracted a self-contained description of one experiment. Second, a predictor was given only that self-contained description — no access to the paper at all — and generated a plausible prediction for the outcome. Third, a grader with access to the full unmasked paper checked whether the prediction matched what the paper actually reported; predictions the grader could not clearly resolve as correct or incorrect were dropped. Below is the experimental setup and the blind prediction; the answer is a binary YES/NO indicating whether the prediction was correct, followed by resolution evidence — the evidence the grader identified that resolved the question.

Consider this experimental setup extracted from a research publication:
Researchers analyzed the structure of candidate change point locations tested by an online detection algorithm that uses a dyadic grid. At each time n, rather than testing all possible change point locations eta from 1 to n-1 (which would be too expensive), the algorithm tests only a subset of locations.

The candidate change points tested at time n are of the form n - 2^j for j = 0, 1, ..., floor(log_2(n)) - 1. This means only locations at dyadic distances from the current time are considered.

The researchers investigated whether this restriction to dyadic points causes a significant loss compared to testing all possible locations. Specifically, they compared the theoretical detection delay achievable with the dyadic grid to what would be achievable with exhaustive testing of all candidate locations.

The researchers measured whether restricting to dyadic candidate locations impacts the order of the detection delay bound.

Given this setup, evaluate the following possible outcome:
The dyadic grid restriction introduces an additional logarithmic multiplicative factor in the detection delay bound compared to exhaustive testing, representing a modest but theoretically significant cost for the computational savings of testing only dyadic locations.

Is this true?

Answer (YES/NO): NO